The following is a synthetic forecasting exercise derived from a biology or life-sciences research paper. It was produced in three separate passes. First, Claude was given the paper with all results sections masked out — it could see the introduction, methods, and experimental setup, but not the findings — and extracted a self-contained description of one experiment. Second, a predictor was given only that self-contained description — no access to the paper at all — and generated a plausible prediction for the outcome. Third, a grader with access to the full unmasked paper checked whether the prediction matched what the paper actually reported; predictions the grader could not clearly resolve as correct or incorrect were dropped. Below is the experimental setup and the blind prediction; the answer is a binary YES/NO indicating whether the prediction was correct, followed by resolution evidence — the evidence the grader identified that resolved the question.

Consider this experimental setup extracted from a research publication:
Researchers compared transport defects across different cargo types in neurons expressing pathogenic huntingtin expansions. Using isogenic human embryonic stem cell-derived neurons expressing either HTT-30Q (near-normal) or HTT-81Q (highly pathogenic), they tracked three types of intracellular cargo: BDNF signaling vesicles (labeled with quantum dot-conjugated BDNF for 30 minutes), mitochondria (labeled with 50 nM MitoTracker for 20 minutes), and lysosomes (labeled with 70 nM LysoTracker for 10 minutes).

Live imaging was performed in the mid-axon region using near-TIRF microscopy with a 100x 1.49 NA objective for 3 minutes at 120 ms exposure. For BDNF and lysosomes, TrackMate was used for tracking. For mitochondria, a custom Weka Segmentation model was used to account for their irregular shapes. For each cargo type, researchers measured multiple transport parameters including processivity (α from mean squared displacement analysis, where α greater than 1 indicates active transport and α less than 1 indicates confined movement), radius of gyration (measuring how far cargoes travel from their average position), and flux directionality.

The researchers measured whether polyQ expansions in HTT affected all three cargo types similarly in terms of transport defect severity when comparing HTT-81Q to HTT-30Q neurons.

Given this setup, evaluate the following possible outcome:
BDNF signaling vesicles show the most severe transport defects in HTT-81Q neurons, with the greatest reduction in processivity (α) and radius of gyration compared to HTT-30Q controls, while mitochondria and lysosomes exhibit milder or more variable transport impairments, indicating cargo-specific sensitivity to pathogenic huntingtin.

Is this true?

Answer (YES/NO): NO